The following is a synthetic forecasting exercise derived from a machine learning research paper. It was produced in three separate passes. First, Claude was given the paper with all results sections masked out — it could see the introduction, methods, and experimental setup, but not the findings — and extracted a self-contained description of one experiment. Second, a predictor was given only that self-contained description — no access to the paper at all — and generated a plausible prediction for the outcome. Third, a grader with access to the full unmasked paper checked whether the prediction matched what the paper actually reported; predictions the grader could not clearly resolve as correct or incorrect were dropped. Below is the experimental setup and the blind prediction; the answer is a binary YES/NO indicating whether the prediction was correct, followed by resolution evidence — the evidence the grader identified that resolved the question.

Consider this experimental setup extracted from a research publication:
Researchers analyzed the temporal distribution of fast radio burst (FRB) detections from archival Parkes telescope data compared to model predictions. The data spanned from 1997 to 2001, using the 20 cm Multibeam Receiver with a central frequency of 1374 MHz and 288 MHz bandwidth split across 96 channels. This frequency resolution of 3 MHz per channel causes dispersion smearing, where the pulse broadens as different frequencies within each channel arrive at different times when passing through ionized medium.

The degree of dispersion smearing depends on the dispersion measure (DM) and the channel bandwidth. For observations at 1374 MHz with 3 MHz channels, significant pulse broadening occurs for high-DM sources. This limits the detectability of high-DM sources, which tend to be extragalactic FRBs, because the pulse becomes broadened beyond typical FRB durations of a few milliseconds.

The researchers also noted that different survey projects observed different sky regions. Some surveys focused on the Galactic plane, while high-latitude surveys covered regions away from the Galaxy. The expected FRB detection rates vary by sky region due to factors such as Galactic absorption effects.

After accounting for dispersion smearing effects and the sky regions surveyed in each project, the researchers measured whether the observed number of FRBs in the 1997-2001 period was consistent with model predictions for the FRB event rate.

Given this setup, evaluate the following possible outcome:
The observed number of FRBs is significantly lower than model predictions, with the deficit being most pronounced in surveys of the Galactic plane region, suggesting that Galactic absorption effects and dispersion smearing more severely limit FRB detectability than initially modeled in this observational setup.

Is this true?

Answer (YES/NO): NO